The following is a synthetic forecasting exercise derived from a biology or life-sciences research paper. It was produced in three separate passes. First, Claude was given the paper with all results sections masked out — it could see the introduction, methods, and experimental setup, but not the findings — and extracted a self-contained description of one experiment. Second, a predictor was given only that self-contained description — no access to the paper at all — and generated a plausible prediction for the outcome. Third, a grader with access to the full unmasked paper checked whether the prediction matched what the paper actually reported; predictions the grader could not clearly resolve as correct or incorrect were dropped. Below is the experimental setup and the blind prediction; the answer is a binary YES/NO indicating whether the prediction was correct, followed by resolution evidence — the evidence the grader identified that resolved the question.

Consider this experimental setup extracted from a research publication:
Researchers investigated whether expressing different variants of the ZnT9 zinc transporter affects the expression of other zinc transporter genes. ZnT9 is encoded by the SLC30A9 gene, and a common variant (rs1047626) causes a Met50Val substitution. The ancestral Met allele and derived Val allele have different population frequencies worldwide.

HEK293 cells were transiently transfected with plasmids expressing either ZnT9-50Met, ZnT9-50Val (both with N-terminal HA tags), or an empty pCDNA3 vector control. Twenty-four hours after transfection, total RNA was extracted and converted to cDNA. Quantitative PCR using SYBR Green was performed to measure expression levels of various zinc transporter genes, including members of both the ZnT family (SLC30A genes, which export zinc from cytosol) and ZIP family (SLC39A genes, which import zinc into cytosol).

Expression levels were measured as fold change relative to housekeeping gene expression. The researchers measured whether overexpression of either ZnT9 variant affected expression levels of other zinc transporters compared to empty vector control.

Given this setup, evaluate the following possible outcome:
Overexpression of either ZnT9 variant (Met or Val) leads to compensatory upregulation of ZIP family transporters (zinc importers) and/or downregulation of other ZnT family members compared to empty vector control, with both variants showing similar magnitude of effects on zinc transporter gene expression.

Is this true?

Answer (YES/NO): NO